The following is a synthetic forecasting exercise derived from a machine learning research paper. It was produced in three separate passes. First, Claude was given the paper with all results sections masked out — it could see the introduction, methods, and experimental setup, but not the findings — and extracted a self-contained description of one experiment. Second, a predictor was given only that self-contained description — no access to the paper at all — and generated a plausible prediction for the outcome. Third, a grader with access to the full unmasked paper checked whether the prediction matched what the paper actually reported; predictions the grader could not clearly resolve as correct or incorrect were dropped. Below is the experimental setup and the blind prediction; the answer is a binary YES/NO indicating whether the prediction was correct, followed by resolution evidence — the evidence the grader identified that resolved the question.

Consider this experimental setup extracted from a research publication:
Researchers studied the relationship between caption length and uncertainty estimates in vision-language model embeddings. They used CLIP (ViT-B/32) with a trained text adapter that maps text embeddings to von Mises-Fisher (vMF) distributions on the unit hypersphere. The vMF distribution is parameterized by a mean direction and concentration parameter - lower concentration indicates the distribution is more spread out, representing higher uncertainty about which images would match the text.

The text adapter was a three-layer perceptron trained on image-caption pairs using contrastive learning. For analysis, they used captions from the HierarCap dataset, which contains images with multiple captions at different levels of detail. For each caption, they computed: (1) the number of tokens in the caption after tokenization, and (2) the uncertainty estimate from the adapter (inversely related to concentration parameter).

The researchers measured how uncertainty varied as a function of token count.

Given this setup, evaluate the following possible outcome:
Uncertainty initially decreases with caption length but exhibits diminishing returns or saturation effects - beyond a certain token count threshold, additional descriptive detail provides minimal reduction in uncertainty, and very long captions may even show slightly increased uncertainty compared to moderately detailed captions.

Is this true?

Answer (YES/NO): NO